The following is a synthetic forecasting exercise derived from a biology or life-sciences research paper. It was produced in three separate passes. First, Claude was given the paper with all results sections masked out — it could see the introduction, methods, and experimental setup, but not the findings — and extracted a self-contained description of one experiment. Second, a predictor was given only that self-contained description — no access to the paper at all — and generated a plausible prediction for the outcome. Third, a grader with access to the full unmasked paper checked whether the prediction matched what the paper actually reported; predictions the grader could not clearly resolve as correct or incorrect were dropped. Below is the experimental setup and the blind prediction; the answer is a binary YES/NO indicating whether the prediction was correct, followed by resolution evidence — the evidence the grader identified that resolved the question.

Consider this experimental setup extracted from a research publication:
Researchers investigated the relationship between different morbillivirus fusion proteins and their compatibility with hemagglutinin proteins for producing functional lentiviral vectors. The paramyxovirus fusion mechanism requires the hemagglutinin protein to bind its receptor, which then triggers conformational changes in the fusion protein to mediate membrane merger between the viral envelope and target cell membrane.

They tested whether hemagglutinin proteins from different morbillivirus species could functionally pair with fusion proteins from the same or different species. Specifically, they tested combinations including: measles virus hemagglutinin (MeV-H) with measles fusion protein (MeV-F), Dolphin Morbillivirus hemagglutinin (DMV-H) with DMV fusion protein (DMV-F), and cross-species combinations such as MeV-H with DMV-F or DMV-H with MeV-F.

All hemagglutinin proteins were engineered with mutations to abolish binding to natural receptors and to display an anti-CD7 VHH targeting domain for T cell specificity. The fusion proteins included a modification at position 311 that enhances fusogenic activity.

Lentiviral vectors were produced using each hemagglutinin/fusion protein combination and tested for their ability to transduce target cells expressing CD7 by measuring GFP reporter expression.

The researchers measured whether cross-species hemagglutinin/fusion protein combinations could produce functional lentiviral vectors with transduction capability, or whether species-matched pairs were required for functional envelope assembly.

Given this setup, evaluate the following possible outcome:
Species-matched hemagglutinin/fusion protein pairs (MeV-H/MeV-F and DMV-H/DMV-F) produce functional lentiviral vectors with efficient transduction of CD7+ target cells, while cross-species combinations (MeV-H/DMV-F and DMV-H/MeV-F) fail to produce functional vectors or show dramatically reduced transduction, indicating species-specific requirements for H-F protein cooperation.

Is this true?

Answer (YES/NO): NO